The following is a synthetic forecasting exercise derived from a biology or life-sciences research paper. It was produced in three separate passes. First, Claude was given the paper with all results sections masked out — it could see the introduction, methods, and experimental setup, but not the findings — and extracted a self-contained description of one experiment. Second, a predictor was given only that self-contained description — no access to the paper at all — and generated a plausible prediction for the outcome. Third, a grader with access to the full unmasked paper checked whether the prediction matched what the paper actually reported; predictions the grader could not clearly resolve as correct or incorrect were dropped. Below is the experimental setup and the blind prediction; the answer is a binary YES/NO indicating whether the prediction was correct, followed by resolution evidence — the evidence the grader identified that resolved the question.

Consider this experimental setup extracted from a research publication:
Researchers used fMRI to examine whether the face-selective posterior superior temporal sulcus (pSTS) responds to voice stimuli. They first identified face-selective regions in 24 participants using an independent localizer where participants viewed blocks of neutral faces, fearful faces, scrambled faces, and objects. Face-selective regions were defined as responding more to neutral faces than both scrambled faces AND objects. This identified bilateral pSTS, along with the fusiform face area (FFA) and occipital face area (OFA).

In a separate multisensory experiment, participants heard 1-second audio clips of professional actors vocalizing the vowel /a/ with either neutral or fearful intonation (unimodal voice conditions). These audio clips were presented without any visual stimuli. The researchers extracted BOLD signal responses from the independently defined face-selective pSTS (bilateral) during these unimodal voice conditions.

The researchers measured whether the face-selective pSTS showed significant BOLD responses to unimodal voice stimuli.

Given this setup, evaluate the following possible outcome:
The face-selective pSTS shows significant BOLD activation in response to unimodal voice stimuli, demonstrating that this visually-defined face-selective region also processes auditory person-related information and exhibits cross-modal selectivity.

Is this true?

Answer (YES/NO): YES